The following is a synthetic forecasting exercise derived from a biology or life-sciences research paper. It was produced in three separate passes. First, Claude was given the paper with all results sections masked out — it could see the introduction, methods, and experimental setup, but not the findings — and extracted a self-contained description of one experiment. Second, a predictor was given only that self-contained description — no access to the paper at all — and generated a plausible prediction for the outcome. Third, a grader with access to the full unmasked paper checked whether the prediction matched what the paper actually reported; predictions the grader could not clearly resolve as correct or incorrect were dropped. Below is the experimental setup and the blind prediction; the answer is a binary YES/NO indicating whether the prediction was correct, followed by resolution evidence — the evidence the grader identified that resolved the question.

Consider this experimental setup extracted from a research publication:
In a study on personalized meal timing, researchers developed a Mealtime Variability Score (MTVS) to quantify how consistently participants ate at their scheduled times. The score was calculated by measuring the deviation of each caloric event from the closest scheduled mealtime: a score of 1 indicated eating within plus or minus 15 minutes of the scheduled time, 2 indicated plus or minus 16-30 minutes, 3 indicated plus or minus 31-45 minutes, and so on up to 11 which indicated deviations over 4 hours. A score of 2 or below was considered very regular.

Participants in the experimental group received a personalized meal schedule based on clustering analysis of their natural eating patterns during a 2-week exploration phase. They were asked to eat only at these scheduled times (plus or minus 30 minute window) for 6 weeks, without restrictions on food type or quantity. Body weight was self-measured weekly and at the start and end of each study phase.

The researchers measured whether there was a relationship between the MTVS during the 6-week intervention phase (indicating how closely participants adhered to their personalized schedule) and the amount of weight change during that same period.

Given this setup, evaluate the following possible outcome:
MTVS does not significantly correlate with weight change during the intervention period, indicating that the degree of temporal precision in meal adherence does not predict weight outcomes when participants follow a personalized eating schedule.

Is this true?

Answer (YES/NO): NO